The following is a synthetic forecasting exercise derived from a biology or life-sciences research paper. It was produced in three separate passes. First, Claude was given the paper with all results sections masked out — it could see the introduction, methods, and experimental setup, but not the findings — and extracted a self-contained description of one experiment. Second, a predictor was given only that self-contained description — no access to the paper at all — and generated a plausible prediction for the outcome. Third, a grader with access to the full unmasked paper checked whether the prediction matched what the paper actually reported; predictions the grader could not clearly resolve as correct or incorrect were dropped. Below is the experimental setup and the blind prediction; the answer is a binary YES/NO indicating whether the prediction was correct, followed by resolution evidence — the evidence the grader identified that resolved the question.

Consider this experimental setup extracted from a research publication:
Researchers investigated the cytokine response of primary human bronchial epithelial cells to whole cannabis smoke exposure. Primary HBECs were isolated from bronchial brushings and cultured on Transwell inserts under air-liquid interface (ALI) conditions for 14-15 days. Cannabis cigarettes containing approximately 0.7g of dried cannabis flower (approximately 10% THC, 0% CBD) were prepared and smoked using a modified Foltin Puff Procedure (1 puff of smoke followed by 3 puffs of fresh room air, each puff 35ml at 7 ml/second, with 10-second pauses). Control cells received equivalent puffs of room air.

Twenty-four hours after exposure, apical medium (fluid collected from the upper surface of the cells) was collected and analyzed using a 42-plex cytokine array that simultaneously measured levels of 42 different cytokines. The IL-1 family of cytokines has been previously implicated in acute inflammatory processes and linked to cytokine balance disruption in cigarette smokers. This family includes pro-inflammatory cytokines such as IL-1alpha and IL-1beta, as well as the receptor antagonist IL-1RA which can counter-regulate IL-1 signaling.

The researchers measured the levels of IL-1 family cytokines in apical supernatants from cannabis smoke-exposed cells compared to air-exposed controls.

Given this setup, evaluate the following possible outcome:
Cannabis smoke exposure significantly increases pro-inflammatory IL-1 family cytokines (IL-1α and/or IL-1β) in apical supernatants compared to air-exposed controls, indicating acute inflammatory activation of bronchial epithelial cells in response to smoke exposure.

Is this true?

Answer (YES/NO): NO